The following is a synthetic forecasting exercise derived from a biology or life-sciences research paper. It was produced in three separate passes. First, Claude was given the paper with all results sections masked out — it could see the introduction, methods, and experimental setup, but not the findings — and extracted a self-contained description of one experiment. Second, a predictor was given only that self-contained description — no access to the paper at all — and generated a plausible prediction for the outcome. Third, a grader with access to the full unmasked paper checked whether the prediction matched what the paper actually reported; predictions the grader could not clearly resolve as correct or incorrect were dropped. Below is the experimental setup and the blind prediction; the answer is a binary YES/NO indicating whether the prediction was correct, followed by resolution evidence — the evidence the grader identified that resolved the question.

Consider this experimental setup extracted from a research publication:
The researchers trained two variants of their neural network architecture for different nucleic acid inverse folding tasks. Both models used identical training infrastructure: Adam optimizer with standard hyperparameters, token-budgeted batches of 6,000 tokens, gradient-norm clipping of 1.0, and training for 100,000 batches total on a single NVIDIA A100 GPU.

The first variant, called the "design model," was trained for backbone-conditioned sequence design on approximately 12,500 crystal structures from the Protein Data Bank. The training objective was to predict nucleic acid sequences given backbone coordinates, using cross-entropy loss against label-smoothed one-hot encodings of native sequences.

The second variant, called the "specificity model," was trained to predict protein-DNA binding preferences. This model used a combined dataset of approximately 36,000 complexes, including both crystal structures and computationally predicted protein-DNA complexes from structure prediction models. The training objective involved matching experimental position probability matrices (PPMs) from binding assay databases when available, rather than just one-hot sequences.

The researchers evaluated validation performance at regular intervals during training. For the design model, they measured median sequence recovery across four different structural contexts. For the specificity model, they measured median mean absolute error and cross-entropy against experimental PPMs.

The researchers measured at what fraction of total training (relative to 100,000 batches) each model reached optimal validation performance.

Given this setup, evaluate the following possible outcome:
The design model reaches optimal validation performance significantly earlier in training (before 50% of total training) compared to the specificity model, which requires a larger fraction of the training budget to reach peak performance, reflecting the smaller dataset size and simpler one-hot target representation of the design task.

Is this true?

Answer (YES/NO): YES